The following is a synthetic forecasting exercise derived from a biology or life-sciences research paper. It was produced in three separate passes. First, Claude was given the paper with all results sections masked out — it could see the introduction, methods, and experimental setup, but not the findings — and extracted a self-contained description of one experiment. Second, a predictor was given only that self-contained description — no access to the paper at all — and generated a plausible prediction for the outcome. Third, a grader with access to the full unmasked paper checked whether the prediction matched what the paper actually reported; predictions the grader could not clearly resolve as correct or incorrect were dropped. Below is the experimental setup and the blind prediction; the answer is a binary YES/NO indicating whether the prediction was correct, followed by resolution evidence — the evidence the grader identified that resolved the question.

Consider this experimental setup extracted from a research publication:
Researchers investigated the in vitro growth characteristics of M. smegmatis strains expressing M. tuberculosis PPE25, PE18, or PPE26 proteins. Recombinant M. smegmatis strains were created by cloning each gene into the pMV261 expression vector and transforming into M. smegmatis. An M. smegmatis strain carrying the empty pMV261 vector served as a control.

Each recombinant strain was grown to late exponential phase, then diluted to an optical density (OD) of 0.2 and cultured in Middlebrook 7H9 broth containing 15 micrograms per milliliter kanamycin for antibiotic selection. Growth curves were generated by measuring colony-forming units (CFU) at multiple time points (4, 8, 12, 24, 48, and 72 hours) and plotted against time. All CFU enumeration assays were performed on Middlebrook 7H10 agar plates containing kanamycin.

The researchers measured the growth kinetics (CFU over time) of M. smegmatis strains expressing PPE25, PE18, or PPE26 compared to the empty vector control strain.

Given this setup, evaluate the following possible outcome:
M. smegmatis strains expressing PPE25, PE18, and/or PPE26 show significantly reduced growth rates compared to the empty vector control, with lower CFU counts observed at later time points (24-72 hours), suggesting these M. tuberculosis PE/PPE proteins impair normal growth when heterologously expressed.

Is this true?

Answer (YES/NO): NO